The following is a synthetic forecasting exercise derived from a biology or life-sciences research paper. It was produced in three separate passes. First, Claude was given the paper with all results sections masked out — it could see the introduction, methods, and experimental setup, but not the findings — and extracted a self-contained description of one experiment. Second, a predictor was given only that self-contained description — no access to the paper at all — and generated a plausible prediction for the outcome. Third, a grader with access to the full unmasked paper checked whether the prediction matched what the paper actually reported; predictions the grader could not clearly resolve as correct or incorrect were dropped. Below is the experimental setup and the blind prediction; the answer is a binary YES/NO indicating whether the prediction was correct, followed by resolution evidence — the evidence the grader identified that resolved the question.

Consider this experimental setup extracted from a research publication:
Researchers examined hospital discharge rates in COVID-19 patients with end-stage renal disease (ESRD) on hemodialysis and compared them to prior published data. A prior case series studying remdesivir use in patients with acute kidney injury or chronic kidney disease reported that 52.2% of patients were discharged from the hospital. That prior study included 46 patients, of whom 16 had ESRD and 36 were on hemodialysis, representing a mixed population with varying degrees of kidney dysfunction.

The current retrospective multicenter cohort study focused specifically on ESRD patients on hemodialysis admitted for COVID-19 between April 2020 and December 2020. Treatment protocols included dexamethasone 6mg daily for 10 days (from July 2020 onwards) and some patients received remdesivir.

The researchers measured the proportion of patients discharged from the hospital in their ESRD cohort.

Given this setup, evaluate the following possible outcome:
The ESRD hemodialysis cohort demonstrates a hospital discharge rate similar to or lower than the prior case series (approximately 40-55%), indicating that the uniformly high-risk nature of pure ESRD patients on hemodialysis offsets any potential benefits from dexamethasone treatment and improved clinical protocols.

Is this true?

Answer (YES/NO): NO